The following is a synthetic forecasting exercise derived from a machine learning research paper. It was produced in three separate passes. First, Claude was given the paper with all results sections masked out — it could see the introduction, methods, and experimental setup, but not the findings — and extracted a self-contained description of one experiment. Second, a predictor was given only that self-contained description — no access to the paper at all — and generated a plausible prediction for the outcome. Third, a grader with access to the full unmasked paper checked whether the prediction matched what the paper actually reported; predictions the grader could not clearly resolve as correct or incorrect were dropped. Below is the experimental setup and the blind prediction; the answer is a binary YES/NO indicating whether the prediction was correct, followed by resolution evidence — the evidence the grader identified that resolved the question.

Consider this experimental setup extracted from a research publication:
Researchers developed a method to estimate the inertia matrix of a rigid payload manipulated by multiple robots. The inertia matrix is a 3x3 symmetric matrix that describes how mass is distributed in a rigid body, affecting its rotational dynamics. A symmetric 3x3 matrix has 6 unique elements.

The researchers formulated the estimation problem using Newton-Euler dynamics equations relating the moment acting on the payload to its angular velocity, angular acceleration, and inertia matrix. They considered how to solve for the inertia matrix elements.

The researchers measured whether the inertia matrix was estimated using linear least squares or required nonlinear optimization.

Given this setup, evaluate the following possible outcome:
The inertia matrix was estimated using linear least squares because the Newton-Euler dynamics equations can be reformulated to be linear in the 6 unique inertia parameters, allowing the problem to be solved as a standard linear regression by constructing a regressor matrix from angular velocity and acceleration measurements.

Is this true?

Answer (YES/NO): YES